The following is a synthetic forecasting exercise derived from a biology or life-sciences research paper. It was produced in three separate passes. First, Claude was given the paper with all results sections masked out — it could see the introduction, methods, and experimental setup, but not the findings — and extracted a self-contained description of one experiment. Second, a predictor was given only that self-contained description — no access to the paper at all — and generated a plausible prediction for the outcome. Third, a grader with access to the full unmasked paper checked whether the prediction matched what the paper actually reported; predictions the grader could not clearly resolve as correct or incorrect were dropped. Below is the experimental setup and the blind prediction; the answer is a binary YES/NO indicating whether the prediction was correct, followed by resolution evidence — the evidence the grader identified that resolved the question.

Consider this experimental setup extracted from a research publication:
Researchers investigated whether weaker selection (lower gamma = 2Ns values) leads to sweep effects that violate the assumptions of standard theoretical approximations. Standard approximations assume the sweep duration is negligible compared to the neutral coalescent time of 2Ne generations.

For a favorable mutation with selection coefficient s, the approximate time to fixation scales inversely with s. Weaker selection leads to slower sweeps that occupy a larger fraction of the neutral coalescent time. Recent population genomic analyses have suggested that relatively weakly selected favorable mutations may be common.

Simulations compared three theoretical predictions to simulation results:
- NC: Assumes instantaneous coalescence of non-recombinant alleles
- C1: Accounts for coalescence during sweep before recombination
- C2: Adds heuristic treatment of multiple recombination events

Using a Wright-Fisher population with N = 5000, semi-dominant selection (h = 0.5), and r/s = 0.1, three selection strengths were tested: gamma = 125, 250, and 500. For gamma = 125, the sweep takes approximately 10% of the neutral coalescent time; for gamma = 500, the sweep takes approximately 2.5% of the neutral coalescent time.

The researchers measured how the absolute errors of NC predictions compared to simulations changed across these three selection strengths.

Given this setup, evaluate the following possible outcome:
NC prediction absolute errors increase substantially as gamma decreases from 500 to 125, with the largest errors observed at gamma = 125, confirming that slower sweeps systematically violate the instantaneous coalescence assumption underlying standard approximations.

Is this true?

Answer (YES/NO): YES